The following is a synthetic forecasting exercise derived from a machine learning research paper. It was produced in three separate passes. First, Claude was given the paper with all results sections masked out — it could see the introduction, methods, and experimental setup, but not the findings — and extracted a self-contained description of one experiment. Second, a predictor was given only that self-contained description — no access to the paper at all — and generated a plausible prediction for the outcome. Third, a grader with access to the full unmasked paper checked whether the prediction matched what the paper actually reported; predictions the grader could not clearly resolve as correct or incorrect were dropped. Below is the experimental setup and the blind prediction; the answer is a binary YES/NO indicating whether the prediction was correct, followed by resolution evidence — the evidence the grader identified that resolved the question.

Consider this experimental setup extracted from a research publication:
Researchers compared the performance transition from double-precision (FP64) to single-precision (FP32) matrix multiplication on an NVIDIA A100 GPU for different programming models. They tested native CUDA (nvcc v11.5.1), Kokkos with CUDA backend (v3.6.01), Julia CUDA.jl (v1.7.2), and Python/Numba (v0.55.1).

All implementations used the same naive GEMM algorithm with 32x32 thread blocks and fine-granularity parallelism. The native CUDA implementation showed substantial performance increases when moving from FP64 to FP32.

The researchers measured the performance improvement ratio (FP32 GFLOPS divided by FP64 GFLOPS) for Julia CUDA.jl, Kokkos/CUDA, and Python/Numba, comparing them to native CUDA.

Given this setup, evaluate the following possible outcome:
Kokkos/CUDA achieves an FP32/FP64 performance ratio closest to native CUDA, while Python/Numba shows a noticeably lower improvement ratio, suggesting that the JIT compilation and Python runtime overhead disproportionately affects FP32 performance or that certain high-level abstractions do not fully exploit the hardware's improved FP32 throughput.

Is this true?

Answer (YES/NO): NO